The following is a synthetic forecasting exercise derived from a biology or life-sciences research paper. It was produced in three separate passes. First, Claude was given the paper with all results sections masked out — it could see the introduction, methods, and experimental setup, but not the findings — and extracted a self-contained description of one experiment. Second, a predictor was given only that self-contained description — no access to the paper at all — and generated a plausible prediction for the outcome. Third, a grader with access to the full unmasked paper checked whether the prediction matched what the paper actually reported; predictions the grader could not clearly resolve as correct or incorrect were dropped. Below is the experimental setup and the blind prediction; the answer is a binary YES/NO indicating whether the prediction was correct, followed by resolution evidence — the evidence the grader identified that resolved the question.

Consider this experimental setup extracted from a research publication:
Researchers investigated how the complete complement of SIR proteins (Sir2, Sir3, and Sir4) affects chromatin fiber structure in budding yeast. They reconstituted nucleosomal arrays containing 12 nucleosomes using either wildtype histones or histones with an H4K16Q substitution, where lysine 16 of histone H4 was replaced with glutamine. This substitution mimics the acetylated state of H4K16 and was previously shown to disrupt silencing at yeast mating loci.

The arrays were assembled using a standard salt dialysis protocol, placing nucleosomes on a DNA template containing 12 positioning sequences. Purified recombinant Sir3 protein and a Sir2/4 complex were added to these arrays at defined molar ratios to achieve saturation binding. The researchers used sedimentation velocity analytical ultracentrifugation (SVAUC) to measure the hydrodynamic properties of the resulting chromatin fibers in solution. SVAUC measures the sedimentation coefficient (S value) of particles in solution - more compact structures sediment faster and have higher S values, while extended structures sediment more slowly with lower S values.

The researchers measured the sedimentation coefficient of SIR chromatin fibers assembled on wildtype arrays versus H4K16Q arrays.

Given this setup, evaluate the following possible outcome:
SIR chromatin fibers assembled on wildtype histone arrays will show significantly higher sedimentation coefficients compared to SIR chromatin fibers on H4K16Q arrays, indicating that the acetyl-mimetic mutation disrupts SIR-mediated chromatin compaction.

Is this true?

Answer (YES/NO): YES